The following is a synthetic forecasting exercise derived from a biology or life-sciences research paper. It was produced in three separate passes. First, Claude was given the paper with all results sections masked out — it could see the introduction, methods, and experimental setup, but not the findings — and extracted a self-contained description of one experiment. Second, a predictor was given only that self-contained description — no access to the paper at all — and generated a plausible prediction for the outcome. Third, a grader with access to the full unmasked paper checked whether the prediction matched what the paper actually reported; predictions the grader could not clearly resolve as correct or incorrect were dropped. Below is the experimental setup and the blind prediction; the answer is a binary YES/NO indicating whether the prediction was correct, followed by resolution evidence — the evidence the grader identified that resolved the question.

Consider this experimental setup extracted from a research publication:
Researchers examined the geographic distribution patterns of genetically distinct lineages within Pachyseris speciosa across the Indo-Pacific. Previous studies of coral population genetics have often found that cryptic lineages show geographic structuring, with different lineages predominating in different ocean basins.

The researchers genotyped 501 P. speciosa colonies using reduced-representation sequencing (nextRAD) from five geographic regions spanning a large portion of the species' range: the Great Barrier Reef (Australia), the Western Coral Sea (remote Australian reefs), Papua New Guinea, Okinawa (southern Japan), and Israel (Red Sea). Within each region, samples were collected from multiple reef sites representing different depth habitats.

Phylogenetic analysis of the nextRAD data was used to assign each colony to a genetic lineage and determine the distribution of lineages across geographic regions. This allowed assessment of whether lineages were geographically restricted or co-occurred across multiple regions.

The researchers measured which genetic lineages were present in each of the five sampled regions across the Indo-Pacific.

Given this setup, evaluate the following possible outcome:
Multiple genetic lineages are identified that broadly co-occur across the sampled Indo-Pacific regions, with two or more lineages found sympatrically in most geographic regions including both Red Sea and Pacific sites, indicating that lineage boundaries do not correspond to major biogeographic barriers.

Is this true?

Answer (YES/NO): NO